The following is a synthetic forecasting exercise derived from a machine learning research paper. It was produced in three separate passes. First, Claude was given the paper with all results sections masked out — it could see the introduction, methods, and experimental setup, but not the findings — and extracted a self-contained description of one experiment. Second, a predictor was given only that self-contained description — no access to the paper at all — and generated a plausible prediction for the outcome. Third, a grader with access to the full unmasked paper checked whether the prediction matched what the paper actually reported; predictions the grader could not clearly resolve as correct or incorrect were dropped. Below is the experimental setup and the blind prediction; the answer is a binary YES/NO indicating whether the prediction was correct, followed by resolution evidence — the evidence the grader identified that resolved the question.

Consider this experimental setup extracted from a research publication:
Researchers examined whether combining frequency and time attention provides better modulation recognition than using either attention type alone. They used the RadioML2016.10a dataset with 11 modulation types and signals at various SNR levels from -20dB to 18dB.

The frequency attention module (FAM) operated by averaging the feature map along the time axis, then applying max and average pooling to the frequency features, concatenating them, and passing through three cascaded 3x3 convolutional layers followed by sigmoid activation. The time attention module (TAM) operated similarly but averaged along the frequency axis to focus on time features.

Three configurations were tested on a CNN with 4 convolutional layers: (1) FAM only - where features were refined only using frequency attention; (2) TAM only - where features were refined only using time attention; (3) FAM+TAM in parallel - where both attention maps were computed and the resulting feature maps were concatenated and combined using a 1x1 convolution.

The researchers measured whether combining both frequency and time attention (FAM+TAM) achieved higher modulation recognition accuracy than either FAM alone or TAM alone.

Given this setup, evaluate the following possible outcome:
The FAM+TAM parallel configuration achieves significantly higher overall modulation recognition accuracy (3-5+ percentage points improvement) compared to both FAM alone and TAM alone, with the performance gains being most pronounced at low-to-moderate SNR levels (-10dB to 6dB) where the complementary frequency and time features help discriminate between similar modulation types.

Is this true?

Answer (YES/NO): NO